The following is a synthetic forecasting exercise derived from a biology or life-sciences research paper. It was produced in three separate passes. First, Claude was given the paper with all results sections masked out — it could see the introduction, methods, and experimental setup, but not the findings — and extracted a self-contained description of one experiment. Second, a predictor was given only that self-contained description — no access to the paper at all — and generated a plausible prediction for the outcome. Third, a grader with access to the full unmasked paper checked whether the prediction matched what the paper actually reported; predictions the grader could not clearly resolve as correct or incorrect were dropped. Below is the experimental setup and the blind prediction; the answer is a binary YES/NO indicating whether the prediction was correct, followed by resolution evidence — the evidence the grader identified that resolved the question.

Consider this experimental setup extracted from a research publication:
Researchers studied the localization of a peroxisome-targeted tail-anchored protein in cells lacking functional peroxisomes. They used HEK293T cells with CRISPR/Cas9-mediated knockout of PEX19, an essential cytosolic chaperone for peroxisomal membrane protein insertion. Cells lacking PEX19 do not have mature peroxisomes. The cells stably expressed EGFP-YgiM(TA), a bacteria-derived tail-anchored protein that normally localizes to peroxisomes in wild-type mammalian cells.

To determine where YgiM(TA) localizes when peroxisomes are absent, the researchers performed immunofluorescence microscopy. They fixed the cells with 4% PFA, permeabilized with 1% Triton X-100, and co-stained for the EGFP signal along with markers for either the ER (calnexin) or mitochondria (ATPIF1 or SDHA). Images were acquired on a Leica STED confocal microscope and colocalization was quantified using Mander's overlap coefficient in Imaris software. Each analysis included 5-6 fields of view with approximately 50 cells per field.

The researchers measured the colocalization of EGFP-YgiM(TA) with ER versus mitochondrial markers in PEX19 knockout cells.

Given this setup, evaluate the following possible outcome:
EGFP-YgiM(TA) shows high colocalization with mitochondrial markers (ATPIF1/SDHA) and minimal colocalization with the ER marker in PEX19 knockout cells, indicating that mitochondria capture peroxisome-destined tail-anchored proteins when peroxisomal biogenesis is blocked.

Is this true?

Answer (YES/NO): NO